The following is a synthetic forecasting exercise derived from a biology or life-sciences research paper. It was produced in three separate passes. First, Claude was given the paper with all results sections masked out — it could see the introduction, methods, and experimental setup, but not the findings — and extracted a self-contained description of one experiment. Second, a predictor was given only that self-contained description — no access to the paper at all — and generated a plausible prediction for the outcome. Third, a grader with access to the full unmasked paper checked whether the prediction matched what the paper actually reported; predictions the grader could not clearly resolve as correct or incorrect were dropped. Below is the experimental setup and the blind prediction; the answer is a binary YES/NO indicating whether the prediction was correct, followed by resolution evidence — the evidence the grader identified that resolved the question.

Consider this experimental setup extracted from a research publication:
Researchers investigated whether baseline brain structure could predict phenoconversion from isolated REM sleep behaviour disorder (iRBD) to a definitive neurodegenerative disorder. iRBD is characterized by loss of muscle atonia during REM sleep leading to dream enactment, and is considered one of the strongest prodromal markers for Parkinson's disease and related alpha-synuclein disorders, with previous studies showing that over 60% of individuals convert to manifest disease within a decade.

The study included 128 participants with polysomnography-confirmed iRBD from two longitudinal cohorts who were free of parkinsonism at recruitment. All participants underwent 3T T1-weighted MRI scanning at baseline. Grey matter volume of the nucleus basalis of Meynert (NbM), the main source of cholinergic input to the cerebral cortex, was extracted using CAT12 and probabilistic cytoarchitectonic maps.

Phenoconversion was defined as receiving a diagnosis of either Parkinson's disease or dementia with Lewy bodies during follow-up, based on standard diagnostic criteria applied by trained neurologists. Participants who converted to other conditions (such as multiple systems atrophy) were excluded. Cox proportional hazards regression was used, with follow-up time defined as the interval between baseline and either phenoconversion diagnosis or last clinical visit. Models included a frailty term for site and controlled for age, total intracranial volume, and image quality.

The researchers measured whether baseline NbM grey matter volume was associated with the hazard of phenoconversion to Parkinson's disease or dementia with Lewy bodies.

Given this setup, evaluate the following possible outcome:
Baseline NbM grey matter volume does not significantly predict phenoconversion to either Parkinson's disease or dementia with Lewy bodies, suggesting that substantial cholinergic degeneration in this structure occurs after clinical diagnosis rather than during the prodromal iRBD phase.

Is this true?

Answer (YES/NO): NO